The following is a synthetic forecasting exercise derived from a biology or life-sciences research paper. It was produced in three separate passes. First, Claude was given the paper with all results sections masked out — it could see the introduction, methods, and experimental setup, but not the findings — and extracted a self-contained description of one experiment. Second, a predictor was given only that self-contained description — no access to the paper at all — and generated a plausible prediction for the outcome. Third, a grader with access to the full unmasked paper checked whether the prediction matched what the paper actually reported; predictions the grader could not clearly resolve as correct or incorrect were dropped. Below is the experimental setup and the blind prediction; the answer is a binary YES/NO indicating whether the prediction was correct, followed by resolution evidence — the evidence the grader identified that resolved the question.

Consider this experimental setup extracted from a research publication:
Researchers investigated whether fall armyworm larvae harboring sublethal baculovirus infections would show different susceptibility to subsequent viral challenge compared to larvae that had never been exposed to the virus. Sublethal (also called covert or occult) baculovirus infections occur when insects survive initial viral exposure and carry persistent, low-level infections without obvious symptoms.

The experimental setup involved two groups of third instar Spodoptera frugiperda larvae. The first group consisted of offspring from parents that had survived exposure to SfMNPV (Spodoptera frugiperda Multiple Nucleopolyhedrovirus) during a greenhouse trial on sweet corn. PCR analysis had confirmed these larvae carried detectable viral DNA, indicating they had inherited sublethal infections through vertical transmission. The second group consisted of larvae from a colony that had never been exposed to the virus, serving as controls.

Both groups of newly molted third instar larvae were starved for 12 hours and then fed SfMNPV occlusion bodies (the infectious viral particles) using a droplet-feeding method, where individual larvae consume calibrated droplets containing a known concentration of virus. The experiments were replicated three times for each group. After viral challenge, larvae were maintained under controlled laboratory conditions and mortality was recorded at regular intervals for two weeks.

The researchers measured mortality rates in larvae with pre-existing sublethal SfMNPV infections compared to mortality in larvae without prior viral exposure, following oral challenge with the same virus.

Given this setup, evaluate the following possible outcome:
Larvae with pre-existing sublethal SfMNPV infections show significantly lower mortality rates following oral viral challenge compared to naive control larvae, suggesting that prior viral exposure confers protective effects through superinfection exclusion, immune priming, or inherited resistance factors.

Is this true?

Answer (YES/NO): NO